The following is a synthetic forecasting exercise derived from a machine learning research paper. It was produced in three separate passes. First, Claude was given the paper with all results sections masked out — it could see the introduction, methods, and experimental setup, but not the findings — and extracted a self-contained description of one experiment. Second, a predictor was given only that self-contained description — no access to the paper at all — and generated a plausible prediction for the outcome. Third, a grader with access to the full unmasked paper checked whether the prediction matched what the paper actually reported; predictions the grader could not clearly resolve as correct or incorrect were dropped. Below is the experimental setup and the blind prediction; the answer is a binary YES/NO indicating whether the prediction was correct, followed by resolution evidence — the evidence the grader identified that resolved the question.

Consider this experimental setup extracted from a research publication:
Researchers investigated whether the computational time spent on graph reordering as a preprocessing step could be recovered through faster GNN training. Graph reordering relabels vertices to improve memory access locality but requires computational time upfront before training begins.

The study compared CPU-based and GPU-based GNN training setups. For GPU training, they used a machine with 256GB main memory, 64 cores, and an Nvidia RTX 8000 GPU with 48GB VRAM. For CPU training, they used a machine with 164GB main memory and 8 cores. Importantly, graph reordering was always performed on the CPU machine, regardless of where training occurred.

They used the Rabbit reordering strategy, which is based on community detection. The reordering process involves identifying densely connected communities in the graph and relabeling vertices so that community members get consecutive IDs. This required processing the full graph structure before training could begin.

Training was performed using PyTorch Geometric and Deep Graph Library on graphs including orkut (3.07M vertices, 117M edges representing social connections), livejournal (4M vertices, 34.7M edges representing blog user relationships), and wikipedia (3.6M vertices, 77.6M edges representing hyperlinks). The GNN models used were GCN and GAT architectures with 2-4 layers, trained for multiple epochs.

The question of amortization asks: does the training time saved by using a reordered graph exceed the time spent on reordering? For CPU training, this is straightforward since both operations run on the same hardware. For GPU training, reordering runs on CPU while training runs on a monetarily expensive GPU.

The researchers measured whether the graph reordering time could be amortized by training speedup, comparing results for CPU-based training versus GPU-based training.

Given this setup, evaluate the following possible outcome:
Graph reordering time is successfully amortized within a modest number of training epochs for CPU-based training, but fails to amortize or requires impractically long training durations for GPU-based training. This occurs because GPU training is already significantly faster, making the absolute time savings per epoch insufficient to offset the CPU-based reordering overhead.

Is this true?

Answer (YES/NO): NO